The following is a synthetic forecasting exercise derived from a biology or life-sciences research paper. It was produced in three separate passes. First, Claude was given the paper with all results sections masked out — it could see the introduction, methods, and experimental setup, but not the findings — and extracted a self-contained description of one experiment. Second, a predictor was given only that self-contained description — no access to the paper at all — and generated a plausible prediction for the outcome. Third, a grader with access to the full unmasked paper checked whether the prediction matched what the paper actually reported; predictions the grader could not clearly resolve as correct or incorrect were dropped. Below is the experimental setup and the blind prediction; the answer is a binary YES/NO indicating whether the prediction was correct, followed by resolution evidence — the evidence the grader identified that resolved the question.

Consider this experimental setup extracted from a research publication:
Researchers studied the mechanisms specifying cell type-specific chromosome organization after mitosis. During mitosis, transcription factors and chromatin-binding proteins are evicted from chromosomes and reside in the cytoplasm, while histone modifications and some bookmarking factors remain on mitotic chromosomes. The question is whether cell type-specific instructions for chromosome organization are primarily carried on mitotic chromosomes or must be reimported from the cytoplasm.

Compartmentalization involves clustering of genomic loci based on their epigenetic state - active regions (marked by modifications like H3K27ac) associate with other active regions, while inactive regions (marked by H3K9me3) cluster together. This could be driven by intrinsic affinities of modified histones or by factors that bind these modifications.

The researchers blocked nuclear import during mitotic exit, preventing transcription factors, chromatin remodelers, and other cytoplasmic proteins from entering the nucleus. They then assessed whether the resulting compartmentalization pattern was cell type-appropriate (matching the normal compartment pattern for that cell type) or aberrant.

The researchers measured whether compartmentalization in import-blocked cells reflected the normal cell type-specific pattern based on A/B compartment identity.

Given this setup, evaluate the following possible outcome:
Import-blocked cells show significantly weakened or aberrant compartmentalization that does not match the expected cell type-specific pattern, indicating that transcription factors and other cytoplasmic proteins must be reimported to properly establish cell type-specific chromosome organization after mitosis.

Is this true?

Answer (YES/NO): NO